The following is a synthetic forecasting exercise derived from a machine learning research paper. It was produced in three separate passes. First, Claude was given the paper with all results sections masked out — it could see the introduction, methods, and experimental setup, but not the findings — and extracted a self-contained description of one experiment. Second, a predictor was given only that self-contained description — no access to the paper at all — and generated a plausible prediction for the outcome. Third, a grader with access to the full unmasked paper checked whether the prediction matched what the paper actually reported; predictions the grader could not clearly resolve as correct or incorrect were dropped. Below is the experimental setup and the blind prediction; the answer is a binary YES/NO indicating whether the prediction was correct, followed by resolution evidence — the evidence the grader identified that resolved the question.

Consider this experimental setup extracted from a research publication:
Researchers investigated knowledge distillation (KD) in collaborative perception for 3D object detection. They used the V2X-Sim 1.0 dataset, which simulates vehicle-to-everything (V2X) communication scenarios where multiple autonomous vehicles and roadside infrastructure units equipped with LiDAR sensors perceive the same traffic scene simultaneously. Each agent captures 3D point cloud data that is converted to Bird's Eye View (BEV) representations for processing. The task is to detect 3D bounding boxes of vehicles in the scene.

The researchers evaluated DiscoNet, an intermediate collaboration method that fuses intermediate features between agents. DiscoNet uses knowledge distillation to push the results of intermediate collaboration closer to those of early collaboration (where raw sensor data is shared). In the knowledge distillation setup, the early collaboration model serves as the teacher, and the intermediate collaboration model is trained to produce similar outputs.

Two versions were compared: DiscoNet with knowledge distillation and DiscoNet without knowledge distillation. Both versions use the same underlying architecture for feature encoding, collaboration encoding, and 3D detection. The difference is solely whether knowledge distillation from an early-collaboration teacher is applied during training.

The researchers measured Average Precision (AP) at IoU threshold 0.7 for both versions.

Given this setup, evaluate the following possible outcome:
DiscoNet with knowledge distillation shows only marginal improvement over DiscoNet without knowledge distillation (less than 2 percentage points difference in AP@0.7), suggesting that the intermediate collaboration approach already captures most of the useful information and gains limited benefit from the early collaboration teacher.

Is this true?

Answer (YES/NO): YES